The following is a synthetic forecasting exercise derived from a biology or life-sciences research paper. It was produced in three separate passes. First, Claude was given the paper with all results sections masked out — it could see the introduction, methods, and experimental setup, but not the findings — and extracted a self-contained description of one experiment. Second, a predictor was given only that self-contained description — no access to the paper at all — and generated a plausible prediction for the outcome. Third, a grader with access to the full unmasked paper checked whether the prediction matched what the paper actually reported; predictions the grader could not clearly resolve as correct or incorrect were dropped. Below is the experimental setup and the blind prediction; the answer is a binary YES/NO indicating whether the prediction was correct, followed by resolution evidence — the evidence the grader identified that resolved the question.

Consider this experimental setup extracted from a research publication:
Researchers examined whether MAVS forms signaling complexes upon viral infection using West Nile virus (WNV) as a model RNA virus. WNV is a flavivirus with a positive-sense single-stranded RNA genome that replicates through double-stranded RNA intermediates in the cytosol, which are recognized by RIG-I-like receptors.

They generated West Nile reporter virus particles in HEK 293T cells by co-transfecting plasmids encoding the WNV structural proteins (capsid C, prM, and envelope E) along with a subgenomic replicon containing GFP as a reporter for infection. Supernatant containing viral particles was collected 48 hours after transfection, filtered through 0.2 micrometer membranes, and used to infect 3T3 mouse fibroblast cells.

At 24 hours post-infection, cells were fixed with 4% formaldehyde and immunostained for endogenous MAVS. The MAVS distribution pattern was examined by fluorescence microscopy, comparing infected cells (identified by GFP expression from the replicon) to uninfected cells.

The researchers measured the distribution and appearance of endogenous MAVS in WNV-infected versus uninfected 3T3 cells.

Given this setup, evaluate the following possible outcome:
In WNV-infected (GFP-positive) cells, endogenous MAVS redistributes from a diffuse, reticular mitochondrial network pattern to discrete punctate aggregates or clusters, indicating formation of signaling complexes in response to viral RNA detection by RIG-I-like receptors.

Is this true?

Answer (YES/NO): NO